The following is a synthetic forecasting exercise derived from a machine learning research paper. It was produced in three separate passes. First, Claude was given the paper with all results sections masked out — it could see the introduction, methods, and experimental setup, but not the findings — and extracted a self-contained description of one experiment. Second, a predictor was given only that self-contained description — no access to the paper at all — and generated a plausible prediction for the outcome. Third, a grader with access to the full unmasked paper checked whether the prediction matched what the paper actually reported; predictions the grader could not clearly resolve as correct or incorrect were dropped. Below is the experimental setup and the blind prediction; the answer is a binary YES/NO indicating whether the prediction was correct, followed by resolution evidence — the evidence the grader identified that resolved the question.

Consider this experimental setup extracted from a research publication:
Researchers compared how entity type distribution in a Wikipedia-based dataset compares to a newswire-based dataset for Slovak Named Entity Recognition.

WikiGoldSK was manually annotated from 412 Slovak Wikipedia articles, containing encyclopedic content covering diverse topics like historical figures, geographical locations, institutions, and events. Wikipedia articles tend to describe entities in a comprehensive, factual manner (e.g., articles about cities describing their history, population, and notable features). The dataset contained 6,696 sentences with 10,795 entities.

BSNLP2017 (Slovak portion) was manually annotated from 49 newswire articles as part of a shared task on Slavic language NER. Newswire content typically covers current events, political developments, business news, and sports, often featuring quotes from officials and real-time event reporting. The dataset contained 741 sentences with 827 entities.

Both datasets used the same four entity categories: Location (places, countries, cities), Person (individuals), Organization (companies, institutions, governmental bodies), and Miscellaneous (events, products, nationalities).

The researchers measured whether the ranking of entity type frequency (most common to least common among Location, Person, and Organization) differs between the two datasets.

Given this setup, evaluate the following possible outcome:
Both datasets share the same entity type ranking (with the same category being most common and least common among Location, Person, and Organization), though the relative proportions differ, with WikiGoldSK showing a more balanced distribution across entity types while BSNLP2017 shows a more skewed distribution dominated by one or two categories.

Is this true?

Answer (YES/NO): NO